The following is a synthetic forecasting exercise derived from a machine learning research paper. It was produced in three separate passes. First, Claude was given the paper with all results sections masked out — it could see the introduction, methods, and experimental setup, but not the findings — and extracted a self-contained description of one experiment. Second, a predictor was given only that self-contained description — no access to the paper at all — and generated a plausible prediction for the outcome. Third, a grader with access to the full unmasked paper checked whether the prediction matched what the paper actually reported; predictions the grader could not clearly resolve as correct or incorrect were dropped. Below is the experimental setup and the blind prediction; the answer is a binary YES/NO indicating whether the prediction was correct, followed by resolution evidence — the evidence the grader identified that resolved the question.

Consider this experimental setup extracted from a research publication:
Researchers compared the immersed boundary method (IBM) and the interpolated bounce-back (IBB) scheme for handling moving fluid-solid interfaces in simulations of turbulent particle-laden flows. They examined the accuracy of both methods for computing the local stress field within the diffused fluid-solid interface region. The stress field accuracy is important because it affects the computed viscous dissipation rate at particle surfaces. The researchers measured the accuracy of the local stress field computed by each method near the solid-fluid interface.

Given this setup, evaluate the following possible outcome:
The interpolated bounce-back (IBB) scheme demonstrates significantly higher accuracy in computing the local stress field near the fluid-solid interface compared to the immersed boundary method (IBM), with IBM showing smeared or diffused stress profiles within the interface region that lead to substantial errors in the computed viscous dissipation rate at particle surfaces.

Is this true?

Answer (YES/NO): NO